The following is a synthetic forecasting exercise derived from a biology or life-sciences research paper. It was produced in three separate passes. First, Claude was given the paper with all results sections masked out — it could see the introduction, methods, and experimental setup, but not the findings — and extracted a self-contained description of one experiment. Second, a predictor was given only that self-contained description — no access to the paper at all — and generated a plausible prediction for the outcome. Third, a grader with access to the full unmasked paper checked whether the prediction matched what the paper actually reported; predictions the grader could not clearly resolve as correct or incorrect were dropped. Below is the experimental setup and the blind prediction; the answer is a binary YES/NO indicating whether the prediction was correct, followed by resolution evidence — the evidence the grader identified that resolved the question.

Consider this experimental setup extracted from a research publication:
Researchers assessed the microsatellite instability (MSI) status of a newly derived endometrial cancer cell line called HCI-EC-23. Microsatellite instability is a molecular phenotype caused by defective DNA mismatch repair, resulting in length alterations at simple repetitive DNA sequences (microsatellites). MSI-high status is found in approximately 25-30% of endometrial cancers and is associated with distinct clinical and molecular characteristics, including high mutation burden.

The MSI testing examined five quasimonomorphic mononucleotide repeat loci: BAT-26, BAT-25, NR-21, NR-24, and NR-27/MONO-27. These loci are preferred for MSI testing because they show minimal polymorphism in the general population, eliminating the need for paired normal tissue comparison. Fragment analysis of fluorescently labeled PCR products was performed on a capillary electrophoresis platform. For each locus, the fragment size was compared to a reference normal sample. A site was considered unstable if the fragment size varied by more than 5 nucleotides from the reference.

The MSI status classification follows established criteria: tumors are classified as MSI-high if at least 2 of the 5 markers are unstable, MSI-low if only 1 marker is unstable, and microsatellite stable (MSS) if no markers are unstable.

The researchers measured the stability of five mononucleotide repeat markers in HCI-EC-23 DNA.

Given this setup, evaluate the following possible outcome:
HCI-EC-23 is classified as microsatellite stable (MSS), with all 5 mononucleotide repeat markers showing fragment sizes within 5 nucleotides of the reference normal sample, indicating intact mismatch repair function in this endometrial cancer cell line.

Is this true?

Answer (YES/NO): NO